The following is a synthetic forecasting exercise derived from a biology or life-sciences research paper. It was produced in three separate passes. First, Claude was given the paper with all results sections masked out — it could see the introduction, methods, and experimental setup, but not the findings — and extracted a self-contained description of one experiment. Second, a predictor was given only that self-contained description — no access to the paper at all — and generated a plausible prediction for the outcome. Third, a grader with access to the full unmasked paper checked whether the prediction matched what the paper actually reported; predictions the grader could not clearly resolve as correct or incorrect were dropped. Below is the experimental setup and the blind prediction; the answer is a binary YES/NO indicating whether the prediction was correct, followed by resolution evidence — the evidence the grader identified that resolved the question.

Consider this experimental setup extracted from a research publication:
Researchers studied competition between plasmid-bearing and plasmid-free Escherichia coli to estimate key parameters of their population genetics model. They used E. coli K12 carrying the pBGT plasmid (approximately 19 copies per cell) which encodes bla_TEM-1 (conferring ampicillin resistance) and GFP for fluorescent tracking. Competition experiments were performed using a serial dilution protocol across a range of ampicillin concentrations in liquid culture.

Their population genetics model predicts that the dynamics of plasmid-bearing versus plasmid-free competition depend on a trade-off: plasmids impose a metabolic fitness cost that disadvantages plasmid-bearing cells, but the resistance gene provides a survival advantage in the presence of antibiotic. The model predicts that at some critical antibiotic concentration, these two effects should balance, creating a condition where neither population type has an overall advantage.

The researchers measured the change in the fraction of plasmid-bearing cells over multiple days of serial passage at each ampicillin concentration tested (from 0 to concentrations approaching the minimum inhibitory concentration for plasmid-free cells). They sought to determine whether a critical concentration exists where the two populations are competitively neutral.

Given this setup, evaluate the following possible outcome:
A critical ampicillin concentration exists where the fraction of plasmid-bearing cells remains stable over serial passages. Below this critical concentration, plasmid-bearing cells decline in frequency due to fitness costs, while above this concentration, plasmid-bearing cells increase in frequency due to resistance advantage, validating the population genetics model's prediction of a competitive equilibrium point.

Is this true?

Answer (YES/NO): YES